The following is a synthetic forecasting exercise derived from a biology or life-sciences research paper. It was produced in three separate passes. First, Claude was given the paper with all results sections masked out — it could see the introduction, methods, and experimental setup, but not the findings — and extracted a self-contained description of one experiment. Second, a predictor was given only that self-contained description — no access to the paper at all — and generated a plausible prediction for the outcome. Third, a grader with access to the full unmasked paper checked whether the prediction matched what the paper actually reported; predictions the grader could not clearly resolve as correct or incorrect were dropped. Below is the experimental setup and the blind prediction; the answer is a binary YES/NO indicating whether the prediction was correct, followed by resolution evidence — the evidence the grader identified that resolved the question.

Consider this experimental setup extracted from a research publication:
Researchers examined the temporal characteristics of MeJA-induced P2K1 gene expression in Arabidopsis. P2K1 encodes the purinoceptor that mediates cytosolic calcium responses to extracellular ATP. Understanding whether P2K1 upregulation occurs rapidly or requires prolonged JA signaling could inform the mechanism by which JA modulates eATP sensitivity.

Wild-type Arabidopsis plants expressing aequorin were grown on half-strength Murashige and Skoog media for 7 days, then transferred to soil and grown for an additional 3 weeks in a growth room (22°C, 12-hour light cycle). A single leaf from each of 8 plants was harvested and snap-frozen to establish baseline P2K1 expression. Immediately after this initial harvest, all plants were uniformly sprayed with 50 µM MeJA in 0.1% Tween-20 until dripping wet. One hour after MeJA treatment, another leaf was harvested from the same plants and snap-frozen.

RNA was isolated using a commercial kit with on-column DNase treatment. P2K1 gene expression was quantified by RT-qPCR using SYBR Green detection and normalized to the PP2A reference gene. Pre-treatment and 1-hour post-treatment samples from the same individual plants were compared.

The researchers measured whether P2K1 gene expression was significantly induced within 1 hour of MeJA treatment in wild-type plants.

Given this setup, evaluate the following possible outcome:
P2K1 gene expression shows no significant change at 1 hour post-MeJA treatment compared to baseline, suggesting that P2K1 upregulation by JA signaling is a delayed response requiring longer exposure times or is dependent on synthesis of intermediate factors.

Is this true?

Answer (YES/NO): NO